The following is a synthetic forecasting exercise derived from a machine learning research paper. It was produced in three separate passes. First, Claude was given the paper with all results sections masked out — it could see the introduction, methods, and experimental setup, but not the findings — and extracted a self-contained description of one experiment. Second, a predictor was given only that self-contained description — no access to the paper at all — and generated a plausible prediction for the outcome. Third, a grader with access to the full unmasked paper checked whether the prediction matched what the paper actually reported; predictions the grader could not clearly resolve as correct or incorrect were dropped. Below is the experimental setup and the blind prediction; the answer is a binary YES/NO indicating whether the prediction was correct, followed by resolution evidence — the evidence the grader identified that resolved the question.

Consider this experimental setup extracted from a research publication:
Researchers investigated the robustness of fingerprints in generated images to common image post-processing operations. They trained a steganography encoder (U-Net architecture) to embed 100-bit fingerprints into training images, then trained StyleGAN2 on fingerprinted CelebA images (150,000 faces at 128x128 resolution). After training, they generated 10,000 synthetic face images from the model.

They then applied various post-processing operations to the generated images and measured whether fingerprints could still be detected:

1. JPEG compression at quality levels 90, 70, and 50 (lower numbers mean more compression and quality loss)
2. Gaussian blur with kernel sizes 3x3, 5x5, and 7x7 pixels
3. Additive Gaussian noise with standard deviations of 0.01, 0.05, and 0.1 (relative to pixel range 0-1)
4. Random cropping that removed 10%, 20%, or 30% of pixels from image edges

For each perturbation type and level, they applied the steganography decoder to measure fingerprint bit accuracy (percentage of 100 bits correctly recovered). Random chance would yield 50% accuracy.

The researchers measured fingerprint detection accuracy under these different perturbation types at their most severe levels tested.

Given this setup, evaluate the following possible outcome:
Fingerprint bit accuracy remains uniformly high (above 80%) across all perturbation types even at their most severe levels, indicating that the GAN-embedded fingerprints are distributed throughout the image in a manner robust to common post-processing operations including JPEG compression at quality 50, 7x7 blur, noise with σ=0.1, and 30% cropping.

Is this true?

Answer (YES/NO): NO